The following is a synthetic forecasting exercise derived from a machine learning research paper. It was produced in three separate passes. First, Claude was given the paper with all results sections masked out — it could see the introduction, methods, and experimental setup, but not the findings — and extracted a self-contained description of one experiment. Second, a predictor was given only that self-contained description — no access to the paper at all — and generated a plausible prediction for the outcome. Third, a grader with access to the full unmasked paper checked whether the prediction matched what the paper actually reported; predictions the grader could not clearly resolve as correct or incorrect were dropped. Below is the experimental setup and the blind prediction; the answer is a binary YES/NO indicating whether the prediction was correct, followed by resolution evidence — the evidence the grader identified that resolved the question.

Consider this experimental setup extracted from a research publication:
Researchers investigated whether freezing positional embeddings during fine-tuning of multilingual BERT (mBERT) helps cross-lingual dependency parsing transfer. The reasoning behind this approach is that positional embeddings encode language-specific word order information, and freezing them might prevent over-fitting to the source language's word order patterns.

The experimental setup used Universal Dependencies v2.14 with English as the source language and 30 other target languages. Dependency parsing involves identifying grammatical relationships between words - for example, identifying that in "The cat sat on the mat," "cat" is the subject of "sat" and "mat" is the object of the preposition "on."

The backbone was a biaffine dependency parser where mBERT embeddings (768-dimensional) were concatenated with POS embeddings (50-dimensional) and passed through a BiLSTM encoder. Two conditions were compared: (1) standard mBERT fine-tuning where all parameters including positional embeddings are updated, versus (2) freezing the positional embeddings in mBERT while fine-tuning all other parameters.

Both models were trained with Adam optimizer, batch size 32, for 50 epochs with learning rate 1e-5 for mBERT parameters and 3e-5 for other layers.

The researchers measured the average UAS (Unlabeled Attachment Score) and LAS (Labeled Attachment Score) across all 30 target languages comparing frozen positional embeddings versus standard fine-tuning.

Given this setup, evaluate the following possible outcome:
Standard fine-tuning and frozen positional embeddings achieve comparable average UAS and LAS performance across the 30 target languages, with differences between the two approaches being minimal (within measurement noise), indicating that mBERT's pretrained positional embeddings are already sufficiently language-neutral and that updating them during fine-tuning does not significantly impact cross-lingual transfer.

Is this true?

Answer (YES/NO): NO